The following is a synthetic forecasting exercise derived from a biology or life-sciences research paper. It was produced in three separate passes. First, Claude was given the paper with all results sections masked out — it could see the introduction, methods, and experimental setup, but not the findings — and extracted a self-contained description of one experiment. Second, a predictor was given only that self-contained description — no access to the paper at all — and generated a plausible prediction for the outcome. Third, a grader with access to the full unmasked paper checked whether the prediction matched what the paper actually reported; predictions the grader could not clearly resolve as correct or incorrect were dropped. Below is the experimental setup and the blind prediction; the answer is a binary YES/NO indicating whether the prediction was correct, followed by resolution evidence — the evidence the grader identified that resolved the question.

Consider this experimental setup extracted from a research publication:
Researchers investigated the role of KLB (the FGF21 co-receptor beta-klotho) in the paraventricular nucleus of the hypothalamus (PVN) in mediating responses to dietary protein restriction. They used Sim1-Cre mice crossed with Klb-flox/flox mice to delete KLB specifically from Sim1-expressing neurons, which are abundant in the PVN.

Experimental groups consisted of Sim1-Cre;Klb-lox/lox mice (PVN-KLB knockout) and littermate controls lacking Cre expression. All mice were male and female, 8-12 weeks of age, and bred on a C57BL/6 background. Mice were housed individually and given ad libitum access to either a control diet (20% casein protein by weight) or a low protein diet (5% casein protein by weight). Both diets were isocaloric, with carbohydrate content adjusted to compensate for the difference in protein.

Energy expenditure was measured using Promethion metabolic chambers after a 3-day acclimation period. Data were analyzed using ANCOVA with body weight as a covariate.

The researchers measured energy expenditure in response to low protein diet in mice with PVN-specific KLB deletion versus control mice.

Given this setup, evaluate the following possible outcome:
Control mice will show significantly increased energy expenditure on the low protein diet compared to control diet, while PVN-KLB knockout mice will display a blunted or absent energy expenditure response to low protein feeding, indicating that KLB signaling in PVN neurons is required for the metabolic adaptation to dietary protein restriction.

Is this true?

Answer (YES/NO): NO